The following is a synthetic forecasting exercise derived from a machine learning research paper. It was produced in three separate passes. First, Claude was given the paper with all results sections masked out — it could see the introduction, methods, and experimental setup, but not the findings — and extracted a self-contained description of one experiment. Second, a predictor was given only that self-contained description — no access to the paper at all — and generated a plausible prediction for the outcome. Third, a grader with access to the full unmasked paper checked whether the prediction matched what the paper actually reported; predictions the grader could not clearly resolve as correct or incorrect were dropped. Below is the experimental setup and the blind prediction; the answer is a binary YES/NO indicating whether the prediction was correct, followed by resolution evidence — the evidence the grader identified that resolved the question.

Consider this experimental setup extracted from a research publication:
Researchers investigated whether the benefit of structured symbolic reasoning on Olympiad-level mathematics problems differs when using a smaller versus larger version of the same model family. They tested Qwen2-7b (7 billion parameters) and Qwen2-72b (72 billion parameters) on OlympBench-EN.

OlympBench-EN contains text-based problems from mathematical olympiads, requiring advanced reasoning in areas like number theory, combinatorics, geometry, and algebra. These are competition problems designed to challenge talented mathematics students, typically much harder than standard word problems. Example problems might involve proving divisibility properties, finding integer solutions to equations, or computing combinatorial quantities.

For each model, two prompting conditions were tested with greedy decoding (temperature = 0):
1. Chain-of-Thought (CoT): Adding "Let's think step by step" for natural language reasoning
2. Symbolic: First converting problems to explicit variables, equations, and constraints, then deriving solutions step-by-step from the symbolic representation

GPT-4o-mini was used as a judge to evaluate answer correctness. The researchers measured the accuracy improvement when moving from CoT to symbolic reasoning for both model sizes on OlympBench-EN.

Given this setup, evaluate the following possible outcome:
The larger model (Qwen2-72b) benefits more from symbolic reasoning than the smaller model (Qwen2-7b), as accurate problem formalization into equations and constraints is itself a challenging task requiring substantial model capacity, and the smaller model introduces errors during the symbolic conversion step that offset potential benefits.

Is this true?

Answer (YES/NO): NO